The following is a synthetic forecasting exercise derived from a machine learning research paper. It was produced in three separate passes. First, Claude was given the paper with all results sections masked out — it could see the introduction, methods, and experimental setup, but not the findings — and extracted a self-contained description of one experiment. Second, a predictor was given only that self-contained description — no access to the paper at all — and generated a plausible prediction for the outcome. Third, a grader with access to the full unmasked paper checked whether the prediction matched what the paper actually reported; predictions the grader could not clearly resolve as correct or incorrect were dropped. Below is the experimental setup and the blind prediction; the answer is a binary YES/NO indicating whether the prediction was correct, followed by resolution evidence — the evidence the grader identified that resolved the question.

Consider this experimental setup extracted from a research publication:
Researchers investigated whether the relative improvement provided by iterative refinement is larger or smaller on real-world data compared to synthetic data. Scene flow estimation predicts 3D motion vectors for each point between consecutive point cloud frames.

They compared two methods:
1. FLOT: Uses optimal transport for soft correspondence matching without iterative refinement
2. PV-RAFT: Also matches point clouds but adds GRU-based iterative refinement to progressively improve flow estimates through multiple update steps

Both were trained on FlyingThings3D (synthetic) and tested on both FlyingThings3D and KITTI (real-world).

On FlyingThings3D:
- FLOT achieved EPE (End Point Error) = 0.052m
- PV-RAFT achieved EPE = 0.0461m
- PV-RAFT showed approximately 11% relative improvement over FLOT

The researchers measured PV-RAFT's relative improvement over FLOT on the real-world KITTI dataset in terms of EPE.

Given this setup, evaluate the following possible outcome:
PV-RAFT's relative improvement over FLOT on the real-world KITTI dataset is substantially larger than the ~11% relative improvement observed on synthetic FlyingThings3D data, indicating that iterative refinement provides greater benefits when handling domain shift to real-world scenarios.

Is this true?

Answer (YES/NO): NO